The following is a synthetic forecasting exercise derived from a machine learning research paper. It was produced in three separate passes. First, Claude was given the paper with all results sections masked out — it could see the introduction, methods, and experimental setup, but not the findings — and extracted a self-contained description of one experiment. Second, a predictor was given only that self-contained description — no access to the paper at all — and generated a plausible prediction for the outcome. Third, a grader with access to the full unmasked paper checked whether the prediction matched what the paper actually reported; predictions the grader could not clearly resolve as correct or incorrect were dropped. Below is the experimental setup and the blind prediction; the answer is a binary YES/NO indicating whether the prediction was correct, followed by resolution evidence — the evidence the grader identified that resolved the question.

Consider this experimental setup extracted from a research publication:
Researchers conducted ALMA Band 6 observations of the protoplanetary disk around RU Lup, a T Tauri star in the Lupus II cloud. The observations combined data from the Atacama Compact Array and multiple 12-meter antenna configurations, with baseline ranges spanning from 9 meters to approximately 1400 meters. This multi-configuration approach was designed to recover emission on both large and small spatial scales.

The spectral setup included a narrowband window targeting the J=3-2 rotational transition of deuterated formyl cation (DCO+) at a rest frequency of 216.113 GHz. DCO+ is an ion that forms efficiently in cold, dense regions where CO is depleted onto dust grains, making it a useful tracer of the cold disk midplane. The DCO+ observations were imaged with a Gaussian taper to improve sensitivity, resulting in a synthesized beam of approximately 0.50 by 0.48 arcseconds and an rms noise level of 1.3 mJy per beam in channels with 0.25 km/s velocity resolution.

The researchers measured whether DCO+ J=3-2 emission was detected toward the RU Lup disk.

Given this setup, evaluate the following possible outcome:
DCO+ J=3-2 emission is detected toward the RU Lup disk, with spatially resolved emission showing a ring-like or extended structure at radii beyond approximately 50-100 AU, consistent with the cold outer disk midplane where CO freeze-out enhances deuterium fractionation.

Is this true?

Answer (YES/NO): NO